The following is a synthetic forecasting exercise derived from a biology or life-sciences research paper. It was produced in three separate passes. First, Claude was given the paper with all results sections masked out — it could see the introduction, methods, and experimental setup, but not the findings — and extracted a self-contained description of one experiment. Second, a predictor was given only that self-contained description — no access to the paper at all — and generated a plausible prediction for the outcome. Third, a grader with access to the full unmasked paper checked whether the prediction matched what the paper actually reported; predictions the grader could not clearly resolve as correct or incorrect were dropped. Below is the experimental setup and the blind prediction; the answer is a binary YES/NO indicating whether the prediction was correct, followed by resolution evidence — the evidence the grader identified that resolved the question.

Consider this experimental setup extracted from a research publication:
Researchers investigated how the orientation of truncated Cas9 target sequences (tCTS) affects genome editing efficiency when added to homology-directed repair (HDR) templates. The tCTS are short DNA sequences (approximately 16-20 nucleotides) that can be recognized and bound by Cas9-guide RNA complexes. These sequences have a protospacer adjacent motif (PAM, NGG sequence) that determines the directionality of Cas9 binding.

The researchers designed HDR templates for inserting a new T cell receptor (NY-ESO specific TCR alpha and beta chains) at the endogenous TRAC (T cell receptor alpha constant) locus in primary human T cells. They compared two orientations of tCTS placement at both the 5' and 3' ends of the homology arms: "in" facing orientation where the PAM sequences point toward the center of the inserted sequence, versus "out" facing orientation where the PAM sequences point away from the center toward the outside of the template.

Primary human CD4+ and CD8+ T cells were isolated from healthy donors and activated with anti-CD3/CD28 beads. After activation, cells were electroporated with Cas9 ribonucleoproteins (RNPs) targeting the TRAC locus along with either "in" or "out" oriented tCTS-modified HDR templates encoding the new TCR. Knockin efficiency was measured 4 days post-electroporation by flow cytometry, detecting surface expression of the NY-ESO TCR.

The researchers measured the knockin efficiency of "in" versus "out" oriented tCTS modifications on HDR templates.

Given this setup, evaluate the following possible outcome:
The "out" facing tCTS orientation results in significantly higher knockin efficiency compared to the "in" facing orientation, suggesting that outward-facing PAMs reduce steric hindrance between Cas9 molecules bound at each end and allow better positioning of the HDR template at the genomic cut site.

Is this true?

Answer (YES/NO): NO